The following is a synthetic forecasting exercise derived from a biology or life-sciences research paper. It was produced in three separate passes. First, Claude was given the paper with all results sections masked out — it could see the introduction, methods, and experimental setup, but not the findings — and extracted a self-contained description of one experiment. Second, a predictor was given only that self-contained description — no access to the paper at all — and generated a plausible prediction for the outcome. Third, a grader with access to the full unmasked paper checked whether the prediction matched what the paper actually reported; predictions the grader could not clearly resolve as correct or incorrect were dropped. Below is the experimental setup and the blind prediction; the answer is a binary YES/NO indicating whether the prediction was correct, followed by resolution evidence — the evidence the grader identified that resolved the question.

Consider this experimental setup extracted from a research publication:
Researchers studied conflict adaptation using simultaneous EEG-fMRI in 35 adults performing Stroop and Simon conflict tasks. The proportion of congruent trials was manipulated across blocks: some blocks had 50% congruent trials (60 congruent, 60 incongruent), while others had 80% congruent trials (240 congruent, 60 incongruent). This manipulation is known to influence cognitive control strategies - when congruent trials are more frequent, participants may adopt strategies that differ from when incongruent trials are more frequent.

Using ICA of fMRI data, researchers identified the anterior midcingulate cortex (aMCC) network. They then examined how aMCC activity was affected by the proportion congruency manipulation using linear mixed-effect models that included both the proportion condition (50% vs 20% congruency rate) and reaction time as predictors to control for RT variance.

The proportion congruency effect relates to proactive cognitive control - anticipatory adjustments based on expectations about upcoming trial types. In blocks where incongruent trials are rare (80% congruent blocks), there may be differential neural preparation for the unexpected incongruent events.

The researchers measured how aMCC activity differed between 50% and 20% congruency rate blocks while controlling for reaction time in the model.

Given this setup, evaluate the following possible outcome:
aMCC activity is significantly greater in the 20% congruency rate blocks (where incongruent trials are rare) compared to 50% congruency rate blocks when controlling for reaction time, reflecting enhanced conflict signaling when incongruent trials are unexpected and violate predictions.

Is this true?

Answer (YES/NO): YES